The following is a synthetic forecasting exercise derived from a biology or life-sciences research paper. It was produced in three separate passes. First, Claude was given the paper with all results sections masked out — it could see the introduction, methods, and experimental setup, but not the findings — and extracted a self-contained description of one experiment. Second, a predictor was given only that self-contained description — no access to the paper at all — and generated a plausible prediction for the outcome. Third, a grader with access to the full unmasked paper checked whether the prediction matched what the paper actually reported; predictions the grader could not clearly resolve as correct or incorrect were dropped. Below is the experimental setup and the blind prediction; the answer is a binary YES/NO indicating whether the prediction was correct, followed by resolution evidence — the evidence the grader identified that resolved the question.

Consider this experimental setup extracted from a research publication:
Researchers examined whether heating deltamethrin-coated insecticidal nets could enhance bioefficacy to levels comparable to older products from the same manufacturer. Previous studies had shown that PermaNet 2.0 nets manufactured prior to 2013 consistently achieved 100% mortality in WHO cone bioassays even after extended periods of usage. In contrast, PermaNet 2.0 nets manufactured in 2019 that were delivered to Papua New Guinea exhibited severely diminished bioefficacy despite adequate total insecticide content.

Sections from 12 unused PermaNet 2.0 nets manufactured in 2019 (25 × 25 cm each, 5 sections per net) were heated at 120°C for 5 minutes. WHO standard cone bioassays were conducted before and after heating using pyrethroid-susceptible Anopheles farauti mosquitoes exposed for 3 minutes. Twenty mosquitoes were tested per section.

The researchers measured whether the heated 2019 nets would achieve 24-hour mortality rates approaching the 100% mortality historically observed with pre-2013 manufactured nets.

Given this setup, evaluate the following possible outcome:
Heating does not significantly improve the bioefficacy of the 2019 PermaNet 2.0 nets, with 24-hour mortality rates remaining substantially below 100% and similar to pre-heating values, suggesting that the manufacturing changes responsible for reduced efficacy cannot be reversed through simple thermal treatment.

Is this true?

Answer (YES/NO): NO